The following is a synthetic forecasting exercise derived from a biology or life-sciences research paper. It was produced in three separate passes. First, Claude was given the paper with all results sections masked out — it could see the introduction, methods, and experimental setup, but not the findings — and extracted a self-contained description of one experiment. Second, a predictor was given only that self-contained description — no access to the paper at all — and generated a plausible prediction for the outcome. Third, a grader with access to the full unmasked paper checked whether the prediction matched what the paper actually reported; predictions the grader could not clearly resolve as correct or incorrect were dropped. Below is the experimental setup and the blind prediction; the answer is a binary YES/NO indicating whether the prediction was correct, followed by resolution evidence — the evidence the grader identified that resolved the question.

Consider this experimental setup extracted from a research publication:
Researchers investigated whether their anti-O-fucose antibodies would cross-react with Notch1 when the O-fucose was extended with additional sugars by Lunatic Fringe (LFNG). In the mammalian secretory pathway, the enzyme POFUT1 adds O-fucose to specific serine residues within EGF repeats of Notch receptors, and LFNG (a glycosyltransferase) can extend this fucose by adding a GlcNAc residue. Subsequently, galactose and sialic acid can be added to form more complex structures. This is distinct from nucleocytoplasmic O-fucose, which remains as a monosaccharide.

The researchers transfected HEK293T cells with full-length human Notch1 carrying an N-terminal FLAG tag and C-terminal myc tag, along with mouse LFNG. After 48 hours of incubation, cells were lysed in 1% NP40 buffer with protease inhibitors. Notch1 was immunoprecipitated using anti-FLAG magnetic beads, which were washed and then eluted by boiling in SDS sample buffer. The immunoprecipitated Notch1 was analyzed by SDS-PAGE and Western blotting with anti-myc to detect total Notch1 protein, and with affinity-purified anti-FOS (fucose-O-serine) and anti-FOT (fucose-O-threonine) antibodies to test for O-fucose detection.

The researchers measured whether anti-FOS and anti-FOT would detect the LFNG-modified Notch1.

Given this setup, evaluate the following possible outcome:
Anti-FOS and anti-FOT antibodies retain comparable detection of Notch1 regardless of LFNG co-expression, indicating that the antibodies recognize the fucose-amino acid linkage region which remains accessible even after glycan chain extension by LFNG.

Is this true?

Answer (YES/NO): NO